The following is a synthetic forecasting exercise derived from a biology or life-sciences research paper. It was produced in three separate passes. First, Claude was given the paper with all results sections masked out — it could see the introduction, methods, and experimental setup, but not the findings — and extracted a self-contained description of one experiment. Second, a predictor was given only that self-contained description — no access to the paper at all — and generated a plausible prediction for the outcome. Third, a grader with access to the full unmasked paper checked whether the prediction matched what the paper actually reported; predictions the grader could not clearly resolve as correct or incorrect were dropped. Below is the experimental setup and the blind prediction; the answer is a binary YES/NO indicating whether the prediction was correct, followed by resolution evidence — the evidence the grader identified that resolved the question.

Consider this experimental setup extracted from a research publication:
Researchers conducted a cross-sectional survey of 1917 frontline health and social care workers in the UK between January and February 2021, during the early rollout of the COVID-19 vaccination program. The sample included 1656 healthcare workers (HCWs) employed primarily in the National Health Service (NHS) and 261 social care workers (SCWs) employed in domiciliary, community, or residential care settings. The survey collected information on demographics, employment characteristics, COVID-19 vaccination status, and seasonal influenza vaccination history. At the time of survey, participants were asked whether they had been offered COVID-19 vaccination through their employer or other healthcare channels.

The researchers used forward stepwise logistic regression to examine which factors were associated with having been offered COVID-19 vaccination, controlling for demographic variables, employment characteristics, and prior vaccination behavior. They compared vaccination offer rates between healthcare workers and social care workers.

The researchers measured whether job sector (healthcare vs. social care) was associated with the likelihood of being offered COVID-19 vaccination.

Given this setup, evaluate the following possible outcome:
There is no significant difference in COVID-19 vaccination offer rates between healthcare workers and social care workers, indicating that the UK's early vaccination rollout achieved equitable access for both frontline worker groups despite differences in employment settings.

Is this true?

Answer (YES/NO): NO